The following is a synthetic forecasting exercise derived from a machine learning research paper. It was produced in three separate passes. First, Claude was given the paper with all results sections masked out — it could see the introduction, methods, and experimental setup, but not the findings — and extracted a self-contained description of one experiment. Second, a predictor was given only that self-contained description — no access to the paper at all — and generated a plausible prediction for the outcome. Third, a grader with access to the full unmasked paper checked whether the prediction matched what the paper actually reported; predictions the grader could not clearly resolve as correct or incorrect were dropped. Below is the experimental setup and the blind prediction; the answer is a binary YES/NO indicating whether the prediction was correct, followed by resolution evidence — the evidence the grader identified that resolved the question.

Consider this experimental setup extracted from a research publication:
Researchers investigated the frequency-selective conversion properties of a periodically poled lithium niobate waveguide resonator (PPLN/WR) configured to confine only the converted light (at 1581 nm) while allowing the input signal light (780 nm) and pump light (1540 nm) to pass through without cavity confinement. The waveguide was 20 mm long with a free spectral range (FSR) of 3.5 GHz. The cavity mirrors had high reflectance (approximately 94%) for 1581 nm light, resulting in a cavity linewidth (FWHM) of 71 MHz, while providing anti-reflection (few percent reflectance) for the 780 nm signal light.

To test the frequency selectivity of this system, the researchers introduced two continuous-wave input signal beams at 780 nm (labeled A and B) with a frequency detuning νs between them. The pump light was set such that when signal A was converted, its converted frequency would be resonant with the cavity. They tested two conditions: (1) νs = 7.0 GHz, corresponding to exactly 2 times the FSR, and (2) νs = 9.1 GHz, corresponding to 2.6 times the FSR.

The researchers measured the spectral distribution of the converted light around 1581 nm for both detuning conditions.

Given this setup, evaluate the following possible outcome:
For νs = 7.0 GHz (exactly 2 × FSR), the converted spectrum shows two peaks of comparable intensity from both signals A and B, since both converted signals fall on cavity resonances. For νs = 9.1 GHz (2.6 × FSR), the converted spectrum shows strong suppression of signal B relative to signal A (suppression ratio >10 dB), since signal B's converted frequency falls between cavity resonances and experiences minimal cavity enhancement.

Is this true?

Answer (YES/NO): YES